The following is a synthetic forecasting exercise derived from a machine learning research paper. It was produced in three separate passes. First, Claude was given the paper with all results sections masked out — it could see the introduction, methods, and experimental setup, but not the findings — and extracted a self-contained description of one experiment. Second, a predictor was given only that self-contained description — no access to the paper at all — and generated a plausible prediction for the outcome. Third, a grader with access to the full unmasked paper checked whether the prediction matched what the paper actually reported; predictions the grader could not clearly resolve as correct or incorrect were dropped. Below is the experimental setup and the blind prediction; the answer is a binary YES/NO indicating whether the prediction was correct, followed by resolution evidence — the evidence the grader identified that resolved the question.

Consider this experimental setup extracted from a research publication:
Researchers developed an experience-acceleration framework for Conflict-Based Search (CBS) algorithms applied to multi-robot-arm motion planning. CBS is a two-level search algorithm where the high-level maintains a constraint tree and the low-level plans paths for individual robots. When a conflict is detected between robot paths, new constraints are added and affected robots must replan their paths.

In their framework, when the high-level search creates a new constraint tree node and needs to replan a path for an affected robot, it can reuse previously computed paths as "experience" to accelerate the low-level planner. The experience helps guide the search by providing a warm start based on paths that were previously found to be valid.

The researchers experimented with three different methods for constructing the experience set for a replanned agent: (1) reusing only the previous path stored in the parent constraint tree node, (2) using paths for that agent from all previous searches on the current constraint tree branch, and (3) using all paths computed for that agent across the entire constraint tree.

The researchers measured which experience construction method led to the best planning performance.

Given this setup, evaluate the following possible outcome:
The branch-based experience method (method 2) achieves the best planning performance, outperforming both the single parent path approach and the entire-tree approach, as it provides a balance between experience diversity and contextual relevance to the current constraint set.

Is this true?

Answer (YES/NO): NO